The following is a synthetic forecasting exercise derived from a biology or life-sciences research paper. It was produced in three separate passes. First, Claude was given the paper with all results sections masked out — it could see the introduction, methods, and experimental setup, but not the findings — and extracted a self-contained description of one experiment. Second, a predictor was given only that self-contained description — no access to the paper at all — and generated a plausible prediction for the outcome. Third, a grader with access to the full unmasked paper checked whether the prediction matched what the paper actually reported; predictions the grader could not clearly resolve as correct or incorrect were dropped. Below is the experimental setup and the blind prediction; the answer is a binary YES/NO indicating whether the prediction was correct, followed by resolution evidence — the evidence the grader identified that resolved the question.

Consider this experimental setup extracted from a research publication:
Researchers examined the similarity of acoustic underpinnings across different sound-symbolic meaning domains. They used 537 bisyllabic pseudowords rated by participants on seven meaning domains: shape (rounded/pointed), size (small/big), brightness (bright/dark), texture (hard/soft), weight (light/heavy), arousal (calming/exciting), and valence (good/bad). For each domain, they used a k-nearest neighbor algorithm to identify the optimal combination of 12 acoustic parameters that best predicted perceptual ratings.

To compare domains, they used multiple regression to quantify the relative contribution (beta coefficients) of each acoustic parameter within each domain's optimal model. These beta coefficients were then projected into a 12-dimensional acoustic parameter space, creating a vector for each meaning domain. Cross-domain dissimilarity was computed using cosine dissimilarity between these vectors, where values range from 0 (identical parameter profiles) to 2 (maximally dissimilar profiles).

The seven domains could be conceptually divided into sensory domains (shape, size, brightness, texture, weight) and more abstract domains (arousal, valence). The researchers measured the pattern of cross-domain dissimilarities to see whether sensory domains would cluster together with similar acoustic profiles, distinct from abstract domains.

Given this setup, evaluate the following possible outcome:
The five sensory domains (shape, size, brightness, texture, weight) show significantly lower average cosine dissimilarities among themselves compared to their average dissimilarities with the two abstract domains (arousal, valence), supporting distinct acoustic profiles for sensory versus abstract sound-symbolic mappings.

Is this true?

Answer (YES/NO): NO